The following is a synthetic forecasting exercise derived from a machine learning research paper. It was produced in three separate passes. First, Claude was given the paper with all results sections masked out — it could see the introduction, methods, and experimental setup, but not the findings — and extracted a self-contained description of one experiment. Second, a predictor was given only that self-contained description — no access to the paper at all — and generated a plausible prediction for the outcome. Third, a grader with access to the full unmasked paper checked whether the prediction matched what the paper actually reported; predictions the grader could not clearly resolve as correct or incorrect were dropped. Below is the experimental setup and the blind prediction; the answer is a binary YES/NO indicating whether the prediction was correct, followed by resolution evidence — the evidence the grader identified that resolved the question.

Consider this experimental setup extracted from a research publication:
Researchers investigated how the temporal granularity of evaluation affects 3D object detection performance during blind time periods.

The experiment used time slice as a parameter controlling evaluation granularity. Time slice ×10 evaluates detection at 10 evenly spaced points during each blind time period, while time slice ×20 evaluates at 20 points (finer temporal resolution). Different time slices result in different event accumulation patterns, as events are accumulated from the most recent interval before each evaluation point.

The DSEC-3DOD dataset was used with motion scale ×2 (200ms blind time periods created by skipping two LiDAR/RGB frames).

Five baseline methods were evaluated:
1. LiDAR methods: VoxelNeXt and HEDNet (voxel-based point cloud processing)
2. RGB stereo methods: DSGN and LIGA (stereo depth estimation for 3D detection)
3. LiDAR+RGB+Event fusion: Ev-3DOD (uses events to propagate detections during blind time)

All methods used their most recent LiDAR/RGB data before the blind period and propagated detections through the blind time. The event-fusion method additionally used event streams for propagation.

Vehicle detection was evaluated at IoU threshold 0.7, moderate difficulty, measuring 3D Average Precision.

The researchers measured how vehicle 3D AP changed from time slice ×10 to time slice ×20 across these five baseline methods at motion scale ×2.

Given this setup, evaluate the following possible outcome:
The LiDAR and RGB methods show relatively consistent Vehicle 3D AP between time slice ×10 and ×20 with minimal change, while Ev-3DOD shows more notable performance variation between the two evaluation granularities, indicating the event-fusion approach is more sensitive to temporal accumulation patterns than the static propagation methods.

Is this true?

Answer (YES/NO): NO